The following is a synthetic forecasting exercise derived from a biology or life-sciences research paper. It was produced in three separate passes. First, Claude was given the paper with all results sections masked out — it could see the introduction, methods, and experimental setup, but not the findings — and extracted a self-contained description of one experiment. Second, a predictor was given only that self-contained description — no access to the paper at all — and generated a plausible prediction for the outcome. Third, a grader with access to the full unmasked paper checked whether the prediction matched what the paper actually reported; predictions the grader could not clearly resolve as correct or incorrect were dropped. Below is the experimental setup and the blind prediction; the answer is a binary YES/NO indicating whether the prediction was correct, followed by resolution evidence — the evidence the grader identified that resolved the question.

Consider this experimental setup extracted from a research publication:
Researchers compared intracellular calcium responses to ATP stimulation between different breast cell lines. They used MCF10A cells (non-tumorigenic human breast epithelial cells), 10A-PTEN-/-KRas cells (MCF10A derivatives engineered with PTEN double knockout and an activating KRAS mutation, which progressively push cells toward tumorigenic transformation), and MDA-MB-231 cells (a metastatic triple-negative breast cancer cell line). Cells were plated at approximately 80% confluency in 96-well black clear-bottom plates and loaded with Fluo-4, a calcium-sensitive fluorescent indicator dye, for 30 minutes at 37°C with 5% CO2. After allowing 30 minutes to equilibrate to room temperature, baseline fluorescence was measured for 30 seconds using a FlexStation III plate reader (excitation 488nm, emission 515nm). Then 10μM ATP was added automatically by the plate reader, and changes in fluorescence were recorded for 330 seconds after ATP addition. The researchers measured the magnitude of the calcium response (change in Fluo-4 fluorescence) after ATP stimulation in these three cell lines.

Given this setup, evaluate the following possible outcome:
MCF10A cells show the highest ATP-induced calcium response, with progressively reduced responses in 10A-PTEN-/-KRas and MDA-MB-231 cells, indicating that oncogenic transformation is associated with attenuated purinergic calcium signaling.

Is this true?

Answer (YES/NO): NO